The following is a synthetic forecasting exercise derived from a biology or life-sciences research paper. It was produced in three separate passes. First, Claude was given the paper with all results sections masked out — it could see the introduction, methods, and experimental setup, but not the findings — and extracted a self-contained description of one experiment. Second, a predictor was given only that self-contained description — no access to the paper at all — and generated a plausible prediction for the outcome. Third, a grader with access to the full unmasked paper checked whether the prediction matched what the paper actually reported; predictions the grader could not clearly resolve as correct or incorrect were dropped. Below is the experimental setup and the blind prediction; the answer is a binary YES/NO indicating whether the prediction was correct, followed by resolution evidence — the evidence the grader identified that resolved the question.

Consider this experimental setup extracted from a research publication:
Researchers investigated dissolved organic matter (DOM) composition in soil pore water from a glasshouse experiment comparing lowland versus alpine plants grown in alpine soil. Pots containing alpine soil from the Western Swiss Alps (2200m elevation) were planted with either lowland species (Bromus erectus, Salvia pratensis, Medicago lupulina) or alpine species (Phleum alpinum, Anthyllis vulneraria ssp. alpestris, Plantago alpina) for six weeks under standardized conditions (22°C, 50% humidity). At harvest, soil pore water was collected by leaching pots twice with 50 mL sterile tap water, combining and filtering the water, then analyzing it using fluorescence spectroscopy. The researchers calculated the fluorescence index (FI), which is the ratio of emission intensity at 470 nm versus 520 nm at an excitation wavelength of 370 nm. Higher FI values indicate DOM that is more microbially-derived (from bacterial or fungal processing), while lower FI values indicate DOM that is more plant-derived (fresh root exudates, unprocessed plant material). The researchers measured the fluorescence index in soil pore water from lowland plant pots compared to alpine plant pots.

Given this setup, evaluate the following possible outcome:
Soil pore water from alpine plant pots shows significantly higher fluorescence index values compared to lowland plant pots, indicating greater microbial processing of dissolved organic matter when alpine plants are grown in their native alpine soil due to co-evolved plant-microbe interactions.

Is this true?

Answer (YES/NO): NO